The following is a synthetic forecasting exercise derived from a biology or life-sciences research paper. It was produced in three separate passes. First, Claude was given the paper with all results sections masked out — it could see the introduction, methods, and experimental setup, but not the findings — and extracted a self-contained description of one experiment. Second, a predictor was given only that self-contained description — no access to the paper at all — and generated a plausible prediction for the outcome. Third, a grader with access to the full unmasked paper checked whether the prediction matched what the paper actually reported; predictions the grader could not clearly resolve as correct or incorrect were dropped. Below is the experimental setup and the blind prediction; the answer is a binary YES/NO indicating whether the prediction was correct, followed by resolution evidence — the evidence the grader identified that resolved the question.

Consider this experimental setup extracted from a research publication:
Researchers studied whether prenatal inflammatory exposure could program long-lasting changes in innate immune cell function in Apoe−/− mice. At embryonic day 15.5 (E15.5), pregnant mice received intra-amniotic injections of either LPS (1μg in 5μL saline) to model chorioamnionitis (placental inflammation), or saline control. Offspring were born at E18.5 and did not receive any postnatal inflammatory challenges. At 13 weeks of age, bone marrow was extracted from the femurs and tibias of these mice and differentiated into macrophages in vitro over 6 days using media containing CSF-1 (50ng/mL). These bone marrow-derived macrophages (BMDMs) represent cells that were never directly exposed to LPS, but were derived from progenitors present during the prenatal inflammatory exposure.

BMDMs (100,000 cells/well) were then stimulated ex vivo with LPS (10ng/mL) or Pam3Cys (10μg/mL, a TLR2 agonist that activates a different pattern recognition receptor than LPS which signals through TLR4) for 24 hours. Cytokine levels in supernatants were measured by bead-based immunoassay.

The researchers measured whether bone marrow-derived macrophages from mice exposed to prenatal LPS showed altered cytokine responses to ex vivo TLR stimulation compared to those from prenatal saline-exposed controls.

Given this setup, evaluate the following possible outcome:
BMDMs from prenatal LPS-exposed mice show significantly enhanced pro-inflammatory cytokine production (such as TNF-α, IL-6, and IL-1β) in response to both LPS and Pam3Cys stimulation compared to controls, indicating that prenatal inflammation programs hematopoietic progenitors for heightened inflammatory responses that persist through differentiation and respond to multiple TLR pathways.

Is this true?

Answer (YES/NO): NO